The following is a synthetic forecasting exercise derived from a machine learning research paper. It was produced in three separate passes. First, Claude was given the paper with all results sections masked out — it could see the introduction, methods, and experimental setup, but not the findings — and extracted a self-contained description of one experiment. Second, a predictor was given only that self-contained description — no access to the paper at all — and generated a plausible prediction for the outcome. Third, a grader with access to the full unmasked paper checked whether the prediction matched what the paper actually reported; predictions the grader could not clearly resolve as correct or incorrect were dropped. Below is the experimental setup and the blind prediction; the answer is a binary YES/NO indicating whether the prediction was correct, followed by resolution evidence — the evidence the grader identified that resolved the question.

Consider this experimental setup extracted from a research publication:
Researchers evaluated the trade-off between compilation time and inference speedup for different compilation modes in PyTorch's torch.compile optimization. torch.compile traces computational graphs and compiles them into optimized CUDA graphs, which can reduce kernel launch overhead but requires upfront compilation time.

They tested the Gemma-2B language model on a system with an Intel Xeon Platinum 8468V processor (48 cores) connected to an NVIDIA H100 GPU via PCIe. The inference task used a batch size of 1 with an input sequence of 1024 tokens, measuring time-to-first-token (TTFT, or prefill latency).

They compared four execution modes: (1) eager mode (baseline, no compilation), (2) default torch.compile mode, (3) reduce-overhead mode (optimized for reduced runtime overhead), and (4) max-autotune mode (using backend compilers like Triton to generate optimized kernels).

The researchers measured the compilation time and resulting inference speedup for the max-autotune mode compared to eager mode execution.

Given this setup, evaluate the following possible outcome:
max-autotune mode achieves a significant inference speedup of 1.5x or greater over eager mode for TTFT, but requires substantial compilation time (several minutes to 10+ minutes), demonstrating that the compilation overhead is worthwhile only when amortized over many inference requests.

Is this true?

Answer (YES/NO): NO